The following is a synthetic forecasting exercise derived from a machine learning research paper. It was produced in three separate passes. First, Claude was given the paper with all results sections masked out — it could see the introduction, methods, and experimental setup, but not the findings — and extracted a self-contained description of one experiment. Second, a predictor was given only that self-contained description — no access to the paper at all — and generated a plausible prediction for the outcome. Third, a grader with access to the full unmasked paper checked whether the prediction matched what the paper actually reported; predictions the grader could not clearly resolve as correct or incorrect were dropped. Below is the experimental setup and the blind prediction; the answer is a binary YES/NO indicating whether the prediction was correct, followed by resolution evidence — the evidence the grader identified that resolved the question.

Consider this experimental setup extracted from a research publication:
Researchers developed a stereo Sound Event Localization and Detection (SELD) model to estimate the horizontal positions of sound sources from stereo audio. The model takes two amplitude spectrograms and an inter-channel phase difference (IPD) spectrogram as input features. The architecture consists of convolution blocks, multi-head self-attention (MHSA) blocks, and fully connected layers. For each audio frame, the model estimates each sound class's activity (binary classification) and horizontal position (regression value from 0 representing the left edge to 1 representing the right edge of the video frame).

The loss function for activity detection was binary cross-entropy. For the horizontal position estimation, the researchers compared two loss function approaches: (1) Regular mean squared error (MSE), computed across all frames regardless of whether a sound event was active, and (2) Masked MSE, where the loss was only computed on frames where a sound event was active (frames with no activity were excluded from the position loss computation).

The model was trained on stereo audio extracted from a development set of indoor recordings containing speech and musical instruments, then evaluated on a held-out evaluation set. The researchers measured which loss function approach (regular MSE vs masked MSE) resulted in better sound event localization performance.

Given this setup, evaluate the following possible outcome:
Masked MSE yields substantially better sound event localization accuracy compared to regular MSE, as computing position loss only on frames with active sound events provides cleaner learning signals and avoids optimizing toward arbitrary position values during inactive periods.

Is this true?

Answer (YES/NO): NO